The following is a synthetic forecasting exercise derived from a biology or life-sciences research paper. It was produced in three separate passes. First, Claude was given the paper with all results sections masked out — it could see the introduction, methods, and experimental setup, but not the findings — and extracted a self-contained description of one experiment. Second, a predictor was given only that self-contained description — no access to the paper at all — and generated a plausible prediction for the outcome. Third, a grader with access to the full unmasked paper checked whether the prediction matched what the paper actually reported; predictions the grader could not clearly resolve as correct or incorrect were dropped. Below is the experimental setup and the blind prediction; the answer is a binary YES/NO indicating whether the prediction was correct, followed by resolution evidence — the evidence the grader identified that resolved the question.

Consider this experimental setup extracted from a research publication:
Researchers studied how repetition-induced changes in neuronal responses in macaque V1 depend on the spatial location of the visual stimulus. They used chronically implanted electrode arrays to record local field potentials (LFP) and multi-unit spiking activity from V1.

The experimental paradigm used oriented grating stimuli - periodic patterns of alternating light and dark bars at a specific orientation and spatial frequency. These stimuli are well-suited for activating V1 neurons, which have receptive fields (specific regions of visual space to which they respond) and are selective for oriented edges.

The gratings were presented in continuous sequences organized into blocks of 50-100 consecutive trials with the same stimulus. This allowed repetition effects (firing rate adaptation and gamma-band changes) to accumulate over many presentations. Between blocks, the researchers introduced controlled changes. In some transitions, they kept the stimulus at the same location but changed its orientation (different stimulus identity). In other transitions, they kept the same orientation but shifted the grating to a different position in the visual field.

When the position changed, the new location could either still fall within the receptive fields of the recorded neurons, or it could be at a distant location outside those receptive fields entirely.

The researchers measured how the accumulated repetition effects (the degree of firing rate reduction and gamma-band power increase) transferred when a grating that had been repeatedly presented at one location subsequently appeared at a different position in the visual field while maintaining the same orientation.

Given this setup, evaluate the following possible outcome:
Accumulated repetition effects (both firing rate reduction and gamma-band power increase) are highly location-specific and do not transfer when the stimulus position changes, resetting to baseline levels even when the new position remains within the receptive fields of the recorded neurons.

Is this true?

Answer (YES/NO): NO